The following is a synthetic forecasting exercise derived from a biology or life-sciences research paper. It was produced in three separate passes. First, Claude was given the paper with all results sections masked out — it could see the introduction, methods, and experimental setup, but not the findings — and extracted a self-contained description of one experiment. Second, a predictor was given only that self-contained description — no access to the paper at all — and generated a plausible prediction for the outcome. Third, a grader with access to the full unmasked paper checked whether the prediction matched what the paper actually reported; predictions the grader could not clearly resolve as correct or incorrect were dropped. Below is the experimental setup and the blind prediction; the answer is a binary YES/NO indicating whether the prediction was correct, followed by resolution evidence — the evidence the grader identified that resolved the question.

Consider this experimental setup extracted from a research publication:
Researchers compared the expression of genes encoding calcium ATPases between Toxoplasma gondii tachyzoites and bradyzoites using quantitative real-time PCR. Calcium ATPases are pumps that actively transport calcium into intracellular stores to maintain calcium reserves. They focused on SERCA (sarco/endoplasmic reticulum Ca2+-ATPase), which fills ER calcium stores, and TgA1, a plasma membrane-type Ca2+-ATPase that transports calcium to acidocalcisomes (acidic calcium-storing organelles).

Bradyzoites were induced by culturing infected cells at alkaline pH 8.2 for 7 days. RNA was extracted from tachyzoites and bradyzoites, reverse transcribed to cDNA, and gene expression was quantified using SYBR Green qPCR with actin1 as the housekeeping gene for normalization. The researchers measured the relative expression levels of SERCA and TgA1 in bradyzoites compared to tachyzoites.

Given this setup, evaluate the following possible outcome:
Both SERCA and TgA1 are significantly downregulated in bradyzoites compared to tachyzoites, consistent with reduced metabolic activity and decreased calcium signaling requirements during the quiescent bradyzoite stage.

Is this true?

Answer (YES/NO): YES